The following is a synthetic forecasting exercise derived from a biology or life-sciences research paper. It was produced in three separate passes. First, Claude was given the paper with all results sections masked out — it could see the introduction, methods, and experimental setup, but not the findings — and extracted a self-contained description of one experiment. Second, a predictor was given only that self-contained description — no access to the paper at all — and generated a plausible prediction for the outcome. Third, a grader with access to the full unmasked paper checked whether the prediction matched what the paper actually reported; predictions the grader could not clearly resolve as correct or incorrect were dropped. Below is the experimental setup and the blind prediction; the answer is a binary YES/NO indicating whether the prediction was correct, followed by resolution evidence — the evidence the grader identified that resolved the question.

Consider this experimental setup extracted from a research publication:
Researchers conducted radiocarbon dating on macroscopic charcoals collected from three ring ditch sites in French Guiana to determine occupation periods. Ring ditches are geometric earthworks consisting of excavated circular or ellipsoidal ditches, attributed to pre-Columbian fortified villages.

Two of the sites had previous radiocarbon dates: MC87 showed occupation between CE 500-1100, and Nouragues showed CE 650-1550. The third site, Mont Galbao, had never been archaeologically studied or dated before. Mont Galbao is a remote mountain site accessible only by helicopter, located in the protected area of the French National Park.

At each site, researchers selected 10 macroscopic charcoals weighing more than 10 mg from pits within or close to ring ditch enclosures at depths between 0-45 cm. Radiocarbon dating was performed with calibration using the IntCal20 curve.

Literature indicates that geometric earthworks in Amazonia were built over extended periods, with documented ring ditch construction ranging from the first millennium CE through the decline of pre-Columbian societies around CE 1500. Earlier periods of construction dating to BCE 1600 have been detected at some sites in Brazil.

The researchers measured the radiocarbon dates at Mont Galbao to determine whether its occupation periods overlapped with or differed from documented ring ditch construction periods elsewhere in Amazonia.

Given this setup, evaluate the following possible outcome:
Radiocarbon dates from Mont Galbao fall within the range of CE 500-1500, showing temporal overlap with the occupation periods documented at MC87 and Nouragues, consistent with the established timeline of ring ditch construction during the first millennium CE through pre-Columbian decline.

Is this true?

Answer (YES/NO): NO